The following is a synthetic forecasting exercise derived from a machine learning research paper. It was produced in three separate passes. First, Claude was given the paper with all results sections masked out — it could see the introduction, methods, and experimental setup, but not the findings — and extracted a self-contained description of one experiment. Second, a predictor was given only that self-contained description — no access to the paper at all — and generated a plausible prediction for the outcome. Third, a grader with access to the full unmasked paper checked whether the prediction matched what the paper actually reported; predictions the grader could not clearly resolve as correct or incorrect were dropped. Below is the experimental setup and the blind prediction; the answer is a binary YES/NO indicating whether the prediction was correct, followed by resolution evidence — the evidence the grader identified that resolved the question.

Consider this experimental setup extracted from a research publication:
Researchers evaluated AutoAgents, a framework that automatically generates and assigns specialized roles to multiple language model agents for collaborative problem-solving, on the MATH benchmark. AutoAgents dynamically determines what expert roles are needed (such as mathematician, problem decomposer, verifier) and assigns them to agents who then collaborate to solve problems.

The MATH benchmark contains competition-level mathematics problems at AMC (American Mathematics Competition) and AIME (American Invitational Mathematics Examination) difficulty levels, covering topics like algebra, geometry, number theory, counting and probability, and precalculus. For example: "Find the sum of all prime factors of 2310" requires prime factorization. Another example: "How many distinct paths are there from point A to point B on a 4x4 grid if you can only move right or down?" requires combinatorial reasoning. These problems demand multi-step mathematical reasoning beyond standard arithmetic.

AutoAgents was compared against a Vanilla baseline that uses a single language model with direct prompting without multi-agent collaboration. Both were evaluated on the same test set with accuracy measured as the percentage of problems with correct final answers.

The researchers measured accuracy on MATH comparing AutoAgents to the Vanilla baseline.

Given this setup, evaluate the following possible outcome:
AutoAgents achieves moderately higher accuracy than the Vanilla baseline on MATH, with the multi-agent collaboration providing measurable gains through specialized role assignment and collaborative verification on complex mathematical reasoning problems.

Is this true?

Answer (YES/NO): NO